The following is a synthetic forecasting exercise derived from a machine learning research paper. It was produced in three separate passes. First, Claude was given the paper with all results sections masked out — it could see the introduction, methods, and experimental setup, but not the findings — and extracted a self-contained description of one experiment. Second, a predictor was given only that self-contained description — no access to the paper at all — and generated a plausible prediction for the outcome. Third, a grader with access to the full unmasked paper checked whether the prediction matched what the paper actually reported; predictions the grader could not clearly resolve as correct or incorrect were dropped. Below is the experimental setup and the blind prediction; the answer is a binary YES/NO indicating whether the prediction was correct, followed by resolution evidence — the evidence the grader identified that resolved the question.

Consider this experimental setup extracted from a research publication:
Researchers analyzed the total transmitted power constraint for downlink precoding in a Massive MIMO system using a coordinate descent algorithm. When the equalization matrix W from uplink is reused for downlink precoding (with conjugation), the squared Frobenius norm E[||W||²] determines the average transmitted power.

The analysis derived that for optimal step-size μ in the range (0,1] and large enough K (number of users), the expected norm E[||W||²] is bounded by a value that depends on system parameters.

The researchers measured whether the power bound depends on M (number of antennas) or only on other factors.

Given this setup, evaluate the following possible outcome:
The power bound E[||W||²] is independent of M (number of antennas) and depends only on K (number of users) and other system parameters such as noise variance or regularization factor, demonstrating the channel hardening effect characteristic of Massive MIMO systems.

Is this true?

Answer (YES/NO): YES